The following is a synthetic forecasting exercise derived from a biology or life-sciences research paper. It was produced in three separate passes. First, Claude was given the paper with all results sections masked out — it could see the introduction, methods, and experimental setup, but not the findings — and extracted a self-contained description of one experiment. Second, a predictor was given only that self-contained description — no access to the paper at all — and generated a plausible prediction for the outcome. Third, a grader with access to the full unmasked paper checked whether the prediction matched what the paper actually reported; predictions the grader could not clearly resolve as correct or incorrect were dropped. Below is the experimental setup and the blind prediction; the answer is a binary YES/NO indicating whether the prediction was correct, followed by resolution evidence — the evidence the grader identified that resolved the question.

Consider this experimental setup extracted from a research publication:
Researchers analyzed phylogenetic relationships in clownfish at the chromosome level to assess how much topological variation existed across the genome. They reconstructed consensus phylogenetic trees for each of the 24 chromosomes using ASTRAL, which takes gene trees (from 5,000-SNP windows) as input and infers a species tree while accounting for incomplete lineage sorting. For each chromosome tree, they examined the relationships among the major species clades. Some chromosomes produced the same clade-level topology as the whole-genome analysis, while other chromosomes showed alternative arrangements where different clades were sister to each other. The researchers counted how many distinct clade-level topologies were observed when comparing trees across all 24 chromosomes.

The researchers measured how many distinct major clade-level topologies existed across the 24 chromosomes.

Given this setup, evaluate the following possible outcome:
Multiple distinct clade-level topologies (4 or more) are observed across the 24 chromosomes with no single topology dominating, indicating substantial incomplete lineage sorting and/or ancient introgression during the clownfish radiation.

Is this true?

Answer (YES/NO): YES